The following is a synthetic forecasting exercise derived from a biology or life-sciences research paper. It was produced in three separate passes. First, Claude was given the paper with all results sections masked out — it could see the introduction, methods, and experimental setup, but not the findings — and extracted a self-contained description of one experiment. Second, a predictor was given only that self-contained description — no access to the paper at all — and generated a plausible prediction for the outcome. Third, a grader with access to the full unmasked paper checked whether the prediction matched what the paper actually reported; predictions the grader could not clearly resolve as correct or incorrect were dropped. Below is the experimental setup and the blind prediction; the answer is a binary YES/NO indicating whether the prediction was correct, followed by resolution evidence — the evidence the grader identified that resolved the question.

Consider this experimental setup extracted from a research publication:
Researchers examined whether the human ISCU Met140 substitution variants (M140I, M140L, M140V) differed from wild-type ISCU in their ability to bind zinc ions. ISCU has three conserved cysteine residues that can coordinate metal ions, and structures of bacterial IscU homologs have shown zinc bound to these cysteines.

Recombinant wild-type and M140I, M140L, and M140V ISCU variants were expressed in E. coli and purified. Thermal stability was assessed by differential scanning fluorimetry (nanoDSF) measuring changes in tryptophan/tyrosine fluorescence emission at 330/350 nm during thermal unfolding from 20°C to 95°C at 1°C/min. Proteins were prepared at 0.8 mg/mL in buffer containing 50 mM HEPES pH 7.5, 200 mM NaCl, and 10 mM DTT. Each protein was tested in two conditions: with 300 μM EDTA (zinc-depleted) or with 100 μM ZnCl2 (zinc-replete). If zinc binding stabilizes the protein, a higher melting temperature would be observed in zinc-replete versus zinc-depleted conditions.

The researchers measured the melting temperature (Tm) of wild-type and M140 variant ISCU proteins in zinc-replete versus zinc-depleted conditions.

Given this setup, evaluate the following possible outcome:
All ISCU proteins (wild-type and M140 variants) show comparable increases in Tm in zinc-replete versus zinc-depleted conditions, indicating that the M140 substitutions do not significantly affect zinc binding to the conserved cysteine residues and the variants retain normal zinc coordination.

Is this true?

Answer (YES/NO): YES